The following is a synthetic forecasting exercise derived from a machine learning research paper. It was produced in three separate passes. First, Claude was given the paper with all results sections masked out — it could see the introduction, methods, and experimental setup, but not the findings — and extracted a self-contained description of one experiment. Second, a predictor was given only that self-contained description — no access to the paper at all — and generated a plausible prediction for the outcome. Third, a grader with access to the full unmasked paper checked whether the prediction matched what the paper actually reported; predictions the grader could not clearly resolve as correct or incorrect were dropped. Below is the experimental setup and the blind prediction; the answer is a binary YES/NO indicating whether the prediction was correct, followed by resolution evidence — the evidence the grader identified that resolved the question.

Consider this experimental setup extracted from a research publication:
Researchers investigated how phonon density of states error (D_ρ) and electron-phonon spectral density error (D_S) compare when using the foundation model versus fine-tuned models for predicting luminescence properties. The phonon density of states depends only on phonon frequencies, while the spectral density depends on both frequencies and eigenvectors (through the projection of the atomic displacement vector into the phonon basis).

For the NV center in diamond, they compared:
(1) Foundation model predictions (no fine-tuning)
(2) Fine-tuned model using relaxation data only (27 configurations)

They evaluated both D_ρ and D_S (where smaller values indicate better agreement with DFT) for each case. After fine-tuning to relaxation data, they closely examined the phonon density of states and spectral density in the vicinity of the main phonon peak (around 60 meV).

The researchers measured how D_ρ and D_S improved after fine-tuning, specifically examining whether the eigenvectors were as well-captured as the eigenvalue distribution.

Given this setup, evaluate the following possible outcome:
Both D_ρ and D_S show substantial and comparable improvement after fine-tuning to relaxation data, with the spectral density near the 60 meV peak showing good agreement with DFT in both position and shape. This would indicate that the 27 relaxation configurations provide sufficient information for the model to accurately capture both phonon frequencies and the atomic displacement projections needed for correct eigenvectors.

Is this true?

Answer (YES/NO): NO